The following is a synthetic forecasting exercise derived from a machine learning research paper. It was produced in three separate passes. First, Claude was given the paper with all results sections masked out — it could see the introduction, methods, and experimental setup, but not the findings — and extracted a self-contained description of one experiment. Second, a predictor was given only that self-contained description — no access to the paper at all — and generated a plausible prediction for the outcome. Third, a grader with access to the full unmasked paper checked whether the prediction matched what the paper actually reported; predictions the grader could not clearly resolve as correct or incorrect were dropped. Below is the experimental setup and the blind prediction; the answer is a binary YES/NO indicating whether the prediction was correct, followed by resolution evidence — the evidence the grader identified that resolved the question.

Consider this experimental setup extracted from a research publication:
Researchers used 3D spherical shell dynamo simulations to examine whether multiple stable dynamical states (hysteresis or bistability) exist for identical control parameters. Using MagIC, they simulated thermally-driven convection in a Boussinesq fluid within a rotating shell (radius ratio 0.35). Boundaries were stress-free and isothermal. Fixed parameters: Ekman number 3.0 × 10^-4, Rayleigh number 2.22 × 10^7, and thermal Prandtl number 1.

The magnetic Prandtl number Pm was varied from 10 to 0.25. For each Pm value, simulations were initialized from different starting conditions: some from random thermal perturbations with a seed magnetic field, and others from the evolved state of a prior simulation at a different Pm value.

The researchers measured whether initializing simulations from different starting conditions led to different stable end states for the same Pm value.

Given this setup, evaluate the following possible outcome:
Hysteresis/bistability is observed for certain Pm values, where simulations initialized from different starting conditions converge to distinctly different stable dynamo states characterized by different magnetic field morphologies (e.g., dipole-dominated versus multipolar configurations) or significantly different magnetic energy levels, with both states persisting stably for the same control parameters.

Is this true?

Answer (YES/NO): NO